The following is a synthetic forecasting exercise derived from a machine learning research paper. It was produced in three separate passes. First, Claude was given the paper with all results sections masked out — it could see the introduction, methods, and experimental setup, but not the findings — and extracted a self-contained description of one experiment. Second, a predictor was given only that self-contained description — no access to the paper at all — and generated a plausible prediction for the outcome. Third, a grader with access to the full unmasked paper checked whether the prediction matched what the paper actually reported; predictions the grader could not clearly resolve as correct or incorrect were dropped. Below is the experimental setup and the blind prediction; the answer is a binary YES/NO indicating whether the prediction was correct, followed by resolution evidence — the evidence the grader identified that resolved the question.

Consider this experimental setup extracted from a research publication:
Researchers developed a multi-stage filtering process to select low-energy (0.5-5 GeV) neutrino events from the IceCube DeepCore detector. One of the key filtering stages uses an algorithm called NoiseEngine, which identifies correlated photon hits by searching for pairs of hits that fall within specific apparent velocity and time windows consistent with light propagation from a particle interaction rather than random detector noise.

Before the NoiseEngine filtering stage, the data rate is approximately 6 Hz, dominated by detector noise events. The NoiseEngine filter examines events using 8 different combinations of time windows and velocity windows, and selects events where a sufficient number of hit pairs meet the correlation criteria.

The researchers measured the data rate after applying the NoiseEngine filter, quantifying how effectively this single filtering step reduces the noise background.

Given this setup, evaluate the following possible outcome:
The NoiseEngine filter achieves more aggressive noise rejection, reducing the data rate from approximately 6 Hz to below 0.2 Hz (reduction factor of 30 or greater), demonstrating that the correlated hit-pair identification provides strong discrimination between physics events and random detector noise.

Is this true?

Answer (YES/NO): NO